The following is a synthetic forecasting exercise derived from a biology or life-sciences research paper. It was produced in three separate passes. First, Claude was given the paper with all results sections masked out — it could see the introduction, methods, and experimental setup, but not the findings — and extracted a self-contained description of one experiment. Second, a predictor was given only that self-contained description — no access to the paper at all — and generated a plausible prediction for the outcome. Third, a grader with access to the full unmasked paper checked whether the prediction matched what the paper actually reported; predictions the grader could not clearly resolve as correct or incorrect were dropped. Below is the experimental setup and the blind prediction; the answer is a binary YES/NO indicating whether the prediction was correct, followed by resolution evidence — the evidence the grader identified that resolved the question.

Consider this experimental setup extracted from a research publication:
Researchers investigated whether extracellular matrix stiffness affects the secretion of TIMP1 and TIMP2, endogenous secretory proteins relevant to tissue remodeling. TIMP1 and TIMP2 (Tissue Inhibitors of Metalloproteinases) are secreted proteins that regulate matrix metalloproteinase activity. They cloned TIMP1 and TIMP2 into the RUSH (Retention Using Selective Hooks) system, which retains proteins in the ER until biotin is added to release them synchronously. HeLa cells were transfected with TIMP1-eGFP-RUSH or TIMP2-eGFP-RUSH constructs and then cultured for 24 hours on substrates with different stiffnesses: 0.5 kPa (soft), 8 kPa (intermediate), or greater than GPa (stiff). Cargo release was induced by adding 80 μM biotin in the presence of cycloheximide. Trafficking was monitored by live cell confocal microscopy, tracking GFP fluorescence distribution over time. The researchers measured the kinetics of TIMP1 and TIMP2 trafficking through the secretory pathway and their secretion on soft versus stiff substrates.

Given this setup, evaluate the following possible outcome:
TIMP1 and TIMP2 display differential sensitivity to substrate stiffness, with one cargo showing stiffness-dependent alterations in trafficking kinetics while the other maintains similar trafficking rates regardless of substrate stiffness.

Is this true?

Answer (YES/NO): NO